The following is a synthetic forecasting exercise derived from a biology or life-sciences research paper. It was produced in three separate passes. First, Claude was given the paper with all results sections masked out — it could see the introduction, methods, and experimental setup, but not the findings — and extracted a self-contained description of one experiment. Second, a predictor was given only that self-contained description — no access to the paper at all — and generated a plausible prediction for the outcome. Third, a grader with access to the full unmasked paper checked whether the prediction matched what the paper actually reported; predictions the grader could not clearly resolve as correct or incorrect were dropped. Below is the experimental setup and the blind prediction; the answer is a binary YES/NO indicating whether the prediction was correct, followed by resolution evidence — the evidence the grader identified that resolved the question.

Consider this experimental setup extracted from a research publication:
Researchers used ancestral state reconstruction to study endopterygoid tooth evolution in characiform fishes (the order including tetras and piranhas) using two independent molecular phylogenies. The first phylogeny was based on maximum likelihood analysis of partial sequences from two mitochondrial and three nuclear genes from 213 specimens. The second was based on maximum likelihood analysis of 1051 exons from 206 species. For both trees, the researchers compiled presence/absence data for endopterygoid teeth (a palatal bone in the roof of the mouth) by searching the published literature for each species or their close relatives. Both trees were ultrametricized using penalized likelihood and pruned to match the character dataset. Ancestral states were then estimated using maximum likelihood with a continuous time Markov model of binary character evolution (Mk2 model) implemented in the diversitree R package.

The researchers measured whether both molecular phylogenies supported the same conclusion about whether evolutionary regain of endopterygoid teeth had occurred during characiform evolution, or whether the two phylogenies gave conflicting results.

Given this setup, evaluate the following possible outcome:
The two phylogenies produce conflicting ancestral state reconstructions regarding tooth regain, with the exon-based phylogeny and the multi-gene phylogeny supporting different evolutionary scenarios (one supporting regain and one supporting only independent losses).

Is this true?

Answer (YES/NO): NO